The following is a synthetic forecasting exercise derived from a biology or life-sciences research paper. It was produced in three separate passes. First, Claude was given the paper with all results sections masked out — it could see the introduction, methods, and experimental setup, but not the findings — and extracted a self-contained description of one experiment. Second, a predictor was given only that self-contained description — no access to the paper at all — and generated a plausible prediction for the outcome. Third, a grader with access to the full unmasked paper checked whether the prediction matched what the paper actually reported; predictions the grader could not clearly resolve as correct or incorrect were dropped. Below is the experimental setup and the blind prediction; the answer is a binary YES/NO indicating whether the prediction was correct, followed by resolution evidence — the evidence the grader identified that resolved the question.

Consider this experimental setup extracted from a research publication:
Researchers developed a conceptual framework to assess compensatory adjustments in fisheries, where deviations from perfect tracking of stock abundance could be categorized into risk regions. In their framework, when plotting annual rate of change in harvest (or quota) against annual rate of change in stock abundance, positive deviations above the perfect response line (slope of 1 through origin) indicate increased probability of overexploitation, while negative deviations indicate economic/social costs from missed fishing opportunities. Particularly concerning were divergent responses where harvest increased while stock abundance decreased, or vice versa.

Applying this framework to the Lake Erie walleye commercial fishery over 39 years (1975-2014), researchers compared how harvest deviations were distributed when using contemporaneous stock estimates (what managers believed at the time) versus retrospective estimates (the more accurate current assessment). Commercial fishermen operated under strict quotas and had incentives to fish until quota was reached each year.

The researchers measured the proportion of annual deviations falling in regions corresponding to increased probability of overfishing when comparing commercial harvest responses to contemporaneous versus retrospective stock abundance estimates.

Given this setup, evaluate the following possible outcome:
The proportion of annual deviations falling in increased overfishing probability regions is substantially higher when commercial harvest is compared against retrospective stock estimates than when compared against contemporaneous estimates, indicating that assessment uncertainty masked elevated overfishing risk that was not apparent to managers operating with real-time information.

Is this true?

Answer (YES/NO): YES